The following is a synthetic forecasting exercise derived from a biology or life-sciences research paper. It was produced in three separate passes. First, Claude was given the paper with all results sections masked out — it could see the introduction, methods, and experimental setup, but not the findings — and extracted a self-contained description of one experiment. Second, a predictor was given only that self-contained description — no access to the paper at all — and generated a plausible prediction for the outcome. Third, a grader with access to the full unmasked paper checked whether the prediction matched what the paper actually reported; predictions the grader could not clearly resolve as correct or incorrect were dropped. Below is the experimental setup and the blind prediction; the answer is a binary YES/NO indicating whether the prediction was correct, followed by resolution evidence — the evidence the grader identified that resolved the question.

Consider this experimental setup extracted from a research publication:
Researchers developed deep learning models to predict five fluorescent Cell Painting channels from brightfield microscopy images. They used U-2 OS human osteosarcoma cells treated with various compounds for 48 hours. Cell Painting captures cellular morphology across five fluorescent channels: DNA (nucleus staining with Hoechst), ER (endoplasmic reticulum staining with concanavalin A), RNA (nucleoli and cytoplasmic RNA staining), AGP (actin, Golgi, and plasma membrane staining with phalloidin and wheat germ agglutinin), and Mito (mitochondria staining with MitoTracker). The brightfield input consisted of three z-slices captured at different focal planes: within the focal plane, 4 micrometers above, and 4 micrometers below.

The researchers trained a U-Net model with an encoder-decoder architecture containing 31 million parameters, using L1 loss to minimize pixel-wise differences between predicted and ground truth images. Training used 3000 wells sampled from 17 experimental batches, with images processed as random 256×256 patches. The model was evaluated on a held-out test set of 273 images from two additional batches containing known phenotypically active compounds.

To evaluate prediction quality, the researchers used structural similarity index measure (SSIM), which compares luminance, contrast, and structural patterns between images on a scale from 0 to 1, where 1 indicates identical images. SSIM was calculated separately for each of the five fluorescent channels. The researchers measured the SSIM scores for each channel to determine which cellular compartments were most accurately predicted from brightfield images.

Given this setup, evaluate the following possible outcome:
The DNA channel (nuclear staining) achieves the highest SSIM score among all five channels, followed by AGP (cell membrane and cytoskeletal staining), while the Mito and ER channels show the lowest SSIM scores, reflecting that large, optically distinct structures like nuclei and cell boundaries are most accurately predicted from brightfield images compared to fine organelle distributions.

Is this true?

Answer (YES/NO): NO